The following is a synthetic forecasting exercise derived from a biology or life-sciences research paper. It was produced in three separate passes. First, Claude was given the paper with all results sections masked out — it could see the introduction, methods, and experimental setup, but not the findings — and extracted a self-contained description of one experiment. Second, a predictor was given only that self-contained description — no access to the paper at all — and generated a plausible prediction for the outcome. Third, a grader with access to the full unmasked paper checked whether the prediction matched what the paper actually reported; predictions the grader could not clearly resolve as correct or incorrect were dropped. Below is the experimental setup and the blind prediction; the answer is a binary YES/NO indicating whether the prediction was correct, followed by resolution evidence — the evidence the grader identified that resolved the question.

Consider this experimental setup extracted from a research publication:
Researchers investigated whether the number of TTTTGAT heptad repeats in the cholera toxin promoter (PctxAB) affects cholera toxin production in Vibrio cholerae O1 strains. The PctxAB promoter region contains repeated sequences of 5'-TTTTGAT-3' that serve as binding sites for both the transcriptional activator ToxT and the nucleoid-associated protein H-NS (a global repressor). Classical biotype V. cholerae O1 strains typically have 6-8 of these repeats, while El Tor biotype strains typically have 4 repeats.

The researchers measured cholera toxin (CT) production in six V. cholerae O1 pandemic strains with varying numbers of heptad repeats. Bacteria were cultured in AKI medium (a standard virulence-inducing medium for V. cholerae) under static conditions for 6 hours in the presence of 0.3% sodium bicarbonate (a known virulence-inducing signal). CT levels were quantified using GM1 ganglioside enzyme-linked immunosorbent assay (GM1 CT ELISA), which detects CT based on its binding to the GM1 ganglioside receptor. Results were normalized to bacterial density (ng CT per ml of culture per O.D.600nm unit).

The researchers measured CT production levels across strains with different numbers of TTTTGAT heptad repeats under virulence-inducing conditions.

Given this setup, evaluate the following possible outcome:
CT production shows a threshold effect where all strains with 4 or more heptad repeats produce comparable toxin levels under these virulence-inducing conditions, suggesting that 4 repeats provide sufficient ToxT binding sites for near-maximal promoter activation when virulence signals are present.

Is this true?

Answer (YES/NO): NO